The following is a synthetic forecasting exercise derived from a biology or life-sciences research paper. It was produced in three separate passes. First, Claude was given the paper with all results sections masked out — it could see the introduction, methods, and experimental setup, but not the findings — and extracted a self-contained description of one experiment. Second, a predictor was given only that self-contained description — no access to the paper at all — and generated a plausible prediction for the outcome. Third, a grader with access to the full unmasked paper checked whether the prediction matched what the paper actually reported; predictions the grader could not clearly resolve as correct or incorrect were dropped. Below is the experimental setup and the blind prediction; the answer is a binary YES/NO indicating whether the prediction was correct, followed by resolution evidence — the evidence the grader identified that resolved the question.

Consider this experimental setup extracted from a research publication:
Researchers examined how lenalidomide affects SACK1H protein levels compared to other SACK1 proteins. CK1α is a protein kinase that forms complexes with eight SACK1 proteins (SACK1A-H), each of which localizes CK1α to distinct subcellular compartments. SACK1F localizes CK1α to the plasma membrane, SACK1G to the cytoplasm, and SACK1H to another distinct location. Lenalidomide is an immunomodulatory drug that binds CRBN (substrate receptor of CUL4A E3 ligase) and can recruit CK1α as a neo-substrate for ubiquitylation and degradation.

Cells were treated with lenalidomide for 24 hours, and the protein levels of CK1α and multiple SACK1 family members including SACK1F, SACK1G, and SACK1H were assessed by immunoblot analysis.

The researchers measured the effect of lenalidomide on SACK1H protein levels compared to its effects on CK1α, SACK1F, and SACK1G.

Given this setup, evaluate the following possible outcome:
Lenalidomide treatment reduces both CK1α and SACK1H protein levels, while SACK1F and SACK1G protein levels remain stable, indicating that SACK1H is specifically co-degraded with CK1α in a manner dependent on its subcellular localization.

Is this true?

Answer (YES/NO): NO